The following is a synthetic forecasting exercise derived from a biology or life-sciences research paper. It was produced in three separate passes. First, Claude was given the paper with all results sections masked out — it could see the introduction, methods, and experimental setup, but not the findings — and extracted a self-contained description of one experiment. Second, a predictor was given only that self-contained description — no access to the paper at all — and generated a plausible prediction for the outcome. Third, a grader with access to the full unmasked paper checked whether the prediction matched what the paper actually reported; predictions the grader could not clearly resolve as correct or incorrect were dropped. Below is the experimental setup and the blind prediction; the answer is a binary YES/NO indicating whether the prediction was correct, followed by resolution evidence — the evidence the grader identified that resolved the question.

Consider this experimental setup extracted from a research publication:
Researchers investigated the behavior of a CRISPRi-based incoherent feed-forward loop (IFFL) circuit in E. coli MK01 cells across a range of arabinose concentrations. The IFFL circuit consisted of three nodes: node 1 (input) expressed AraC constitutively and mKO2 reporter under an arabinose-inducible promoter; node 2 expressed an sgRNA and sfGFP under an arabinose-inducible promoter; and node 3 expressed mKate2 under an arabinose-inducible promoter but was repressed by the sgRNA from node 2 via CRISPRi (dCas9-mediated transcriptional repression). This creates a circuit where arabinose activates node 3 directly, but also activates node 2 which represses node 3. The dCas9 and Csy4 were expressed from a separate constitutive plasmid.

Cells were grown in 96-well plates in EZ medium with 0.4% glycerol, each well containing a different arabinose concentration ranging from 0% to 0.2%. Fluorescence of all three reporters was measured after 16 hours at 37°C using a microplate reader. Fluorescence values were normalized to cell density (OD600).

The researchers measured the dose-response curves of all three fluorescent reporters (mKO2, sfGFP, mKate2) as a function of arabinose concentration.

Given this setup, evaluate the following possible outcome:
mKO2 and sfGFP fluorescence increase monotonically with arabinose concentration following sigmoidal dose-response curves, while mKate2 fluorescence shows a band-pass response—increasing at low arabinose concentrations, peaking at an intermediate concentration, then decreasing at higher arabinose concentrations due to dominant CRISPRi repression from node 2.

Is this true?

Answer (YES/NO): NO